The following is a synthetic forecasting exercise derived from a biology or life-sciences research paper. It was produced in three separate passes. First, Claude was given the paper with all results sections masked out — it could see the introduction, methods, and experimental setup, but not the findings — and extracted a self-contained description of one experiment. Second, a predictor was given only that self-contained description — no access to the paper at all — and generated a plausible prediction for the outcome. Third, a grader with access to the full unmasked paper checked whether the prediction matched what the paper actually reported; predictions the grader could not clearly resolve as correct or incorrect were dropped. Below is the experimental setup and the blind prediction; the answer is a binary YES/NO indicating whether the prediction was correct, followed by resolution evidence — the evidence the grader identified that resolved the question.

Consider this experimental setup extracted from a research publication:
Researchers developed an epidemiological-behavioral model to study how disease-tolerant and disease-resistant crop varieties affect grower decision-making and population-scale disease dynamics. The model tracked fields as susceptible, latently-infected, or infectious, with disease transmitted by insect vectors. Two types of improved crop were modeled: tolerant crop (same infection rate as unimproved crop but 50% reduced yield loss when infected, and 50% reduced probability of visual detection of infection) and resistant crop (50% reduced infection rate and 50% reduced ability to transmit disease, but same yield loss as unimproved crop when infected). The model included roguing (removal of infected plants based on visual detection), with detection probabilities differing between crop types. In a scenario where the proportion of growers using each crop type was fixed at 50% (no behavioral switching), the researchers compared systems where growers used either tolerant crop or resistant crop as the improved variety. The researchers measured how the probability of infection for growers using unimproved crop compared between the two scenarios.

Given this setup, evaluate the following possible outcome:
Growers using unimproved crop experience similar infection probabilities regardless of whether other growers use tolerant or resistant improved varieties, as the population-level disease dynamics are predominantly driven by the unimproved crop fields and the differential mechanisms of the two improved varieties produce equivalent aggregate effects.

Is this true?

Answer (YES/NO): NO